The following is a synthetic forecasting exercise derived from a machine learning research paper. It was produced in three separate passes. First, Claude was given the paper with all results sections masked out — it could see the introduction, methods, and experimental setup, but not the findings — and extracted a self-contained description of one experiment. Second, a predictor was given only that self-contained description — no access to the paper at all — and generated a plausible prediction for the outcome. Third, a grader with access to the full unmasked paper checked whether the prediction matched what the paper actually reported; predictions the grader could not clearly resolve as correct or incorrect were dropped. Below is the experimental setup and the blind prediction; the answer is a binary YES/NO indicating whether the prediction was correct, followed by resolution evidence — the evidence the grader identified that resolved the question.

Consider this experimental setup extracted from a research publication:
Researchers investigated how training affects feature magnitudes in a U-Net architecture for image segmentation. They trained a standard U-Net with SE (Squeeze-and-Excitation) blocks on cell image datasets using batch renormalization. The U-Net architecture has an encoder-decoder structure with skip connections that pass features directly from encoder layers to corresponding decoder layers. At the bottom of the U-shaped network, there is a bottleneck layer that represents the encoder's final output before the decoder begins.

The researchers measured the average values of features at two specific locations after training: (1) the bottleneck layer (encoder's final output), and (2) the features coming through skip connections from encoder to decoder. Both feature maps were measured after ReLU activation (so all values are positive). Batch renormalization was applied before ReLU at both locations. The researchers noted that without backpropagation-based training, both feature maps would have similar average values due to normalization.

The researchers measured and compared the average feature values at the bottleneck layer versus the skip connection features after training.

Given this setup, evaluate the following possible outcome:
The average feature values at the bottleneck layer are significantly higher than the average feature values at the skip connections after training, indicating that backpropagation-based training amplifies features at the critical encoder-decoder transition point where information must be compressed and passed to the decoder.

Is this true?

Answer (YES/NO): NO